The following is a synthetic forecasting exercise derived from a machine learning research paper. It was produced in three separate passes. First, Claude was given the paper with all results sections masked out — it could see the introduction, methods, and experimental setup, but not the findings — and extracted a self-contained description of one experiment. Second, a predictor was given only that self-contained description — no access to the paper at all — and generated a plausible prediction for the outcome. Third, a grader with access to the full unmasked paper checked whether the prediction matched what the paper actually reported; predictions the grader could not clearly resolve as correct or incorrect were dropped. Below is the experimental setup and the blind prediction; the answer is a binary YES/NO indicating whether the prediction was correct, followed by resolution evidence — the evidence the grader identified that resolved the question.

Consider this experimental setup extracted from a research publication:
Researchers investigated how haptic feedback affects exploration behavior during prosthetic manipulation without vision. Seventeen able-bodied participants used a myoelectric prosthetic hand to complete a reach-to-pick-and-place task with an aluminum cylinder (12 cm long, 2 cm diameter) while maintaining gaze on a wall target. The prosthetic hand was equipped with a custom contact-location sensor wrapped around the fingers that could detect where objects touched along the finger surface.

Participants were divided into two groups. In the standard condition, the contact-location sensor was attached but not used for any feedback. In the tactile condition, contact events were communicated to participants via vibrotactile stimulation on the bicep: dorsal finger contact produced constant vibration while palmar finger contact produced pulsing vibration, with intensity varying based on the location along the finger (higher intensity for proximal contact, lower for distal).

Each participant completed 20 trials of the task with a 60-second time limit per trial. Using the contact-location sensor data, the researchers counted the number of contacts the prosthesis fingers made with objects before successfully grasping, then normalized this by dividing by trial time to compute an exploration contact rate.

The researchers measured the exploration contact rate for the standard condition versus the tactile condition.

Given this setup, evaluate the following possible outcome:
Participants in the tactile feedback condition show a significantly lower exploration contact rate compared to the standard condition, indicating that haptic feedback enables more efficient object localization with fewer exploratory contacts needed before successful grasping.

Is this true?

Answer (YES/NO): NO